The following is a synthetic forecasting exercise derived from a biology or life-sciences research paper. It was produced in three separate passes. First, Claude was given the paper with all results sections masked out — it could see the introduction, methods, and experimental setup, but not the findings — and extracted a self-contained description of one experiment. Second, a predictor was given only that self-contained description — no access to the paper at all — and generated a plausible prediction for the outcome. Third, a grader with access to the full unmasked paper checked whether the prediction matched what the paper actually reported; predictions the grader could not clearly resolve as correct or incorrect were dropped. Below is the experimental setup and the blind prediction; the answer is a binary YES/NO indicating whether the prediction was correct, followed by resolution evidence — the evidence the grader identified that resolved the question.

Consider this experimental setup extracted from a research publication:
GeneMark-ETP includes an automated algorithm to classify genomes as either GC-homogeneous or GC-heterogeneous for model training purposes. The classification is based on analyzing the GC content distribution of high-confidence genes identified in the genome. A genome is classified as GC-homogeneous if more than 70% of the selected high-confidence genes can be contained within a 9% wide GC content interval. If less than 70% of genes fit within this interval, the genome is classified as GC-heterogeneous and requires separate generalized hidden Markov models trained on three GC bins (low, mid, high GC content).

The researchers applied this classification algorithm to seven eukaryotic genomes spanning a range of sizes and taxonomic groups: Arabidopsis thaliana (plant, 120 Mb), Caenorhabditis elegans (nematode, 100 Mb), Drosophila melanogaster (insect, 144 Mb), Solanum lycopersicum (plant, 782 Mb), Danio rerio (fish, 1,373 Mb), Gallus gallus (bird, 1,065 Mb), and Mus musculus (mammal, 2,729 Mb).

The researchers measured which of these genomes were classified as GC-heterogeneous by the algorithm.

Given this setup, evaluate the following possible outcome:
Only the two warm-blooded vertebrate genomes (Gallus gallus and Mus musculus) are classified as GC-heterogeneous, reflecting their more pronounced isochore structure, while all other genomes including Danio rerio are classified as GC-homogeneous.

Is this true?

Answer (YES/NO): YES